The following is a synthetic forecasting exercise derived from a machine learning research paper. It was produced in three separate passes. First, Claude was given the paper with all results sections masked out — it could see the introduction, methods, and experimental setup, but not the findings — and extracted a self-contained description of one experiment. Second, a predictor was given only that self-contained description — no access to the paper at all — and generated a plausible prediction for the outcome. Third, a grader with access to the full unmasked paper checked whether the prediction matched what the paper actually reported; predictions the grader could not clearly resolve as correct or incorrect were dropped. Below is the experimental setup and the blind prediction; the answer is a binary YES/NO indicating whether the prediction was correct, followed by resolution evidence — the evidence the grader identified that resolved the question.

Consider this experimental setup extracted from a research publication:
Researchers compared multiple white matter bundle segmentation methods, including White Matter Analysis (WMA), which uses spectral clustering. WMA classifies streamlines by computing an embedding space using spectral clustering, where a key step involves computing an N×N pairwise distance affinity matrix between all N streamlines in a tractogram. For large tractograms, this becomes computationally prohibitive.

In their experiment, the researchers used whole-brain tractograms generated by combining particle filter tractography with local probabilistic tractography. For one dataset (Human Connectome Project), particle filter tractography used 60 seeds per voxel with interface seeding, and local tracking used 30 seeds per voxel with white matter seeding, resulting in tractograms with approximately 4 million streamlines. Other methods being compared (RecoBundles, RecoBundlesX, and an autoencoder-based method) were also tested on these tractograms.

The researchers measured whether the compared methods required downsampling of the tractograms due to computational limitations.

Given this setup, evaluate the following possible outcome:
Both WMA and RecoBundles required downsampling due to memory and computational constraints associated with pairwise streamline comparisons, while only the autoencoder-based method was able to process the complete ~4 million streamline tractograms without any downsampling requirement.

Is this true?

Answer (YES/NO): NO